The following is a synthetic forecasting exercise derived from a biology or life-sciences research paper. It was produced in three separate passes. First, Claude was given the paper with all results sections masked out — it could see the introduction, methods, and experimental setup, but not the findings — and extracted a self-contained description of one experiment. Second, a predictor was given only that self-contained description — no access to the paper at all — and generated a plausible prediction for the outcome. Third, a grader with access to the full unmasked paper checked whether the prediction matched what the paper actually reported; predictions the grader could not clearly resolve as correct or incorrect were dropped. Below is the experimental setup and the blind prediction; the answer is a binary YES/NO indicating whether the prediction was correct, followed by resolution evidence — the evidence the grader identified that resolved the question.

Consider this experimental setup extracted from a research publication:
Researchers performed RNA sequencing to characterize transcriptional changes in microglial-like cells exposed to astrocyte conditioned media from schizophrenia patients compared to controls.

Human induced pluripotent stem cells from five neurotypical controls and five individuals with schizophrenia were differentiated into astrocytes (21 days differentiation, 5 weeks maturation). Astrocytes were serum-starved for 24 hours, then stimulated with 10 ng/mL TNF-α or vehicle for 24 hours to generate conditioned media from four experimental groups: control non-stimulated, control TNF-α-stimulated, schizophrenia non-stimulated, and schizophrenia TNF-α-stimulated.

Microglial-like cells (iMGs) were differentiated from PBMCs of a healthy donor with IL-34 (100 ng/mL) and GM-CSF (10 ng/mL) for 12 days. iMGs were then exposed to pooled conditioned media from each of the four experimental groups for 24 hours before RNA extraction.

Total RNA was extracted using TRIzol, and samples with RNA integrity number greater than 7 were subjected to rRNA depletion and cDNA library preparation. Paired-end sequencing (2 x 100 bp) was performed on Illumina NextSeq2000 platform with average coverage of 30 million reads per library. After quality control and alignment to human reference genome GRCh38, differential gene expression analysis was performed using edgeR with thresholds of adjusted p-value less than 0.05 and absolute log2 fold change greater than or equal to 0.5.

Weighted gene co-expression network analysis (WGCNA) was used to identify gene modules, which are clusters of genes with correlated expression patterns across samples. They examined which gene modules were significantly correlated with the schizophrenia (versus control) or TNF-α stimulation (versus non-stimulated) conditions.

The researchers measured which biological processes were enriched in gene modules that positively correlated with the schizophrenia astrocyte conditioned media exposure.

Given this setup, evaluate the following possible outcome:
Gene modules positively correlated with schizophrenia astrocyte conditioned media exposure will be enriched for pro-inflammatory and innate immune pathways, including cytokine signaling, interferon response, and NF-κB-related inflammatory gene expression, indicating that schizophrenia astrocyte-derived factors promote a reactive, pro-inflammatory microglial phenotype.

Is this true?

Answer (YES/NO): NO